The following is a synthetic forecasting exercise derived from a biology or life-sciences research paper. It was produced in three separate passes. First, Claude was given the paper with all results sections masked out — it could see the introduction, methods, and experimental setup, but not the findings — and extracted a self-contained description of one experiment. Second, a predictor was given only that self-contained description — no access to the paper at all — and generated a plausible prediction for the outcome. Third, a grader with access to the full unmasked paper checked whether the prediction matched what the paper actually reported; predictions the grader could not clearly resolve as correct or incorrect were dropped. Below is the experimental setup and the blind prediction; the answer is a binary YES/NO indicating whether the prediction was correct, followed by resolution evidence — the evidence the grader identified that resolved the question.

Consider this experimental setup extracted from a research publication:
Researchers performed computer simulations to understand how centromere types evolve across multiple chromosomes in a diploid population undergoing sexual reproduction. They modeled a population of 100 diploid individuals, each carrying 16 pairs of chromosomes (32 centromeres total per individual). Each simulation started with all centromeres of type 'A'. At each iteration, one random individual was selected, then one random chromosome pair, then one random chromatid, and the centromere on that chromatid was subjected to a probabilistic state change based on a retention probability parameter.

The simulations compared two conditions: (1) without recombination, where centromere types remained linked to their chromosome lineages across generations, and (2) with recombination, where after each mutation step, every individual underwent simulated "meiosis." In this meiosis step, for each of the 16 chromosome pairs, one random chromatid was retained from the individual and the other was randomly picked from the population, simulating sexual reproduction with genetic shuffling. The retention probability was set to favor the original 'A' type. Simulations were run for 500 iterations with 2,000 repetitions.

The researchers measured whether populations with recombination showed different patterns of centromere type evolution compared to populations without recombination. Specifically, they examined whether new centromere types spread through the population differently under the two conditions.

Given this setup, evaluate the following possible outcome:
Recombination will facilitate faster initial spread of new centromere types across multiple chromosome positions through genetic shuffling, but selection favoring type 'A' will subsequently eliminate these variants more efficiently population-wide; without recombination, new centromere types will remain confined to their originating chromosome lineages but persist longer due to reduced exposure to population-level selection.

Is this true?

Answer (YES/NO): NO